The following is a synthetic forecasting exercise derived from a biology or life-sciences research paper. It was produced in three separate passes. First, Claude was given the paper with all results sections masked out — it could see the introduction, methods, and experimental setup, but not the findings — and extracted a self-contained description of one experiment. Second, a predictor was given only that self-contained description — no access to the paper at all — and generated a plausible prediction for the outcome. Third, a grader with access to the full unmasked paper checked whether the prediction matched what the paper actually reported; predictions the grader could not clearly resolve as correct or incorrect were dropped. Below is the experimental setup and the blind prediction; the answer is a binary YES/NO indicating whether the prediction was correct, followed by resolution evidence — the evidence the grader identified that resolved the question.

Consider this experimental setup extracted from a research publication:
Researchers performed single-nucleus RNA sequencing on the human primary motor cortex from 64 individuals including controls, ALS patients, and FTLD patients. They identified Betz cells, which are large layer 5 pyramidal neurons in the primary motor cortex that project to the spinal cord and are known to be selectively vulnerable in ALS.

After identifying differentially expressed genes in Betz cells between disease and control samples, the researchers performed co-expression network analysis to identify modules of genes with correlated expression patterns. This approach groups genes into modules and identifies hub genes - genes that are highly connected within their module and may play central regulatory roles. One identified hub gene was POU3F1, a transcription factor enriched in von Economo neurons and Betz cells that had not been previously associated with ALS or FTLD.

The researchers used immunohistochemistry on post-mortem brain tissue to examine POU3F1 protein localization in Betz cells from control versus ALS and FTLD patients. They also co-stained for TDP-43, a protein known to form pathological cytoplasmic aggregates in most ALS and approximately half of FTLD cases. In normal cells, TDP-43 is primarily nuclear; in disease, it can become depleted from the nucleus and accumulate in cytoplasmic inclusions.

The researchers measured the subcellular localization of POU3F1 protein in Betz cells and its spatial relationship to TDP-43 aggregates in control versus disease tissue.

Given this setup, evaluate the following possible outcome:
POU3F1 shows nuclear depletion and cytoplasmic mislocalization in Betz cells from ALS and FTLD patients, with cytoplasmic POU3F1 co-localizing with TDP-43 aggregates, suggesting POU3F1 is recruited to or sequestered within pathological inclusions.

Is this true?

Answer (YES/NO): YES